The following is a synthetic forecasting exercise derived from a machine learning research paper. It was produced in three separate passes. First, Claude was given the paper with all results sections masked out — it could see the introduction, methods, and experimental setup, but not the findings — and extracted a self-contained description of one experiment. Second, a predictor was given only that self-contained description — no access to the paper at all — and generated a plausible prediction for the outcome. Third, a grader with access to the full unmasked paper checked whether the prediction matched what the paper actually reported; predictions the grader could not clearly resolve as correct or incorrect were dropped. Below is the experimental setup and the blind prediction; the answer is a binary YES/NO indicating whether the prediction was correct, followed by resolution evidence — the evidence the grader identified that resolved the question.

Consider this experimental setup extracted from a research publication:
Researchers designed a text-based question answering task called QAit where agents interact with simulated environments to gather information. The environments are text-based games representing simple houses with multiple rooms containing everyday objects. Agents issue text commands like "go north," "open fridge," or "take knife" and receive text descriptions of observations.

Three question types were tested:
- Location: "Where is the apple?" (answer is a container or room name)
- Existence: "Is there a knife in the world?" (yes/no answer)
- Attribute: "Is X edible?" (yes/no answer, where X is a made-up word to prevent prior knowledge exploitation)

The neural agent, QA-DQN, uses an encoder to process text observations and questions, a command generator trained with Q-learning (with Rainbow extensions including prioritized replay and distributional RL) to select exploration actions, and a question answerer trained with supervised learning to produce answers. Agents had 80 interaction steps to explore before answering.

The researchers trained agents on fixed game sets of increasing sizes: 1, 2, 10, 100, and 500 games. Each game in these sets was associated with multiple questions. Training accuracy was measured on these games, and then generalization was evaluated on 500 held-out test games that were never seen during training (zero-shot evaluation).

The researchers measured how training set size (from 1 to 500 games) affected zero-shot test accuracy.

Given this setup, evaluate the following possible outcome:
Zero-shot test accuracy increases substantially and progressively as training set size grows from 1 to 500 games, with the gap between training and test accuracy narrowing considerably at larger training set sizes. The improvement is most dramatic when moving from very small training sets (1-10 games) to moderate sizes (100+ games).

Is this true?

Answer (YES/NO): NO